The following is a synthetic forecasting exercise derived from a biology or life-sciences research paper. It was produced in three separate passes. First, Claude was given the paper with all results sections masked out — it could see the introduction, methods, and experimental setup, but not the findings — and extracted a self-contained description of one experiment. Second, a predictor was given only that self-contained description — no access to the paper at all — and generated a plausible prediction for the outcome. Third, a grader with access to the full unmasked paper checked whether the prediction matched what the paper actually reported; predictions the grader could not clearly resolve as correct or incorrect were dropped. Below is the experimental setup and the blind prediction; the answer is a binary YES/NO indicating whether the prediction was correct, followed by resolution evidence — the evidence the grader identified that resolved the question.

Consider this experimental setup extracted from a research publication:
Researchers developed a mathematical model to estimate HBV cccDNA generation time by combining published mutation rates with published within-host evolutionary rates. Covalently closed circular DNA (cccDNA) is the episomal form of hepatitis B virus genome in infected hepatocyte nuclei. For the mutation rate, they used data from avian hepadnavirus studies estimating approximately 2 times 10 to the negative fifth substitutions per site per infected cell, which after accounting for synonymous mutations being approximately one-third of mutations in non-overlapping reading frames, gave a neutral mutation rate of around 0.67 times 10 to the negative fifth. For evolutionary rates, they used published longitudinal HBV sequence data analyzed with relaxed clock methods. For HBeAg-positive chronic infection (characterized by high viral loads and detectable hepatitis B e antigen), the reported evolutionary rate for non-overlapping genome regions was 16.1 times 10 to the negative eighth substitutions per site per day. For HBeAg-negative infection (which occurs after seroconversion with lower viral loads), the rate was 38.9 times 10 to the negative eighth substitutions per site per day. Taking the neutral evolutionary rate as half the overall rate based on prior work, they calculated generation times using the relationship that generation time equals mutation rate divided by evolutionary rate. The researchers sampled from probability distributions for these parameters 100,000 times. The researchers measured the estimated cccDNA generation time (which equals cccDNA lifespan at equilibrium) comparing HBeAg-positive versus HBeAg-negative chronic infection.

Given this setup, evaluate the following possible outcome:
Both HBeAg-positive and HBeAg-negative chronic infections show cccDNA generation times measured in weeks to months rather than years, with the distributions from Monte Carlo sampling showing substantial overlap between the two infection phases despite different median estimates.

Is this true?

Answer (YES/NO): NO